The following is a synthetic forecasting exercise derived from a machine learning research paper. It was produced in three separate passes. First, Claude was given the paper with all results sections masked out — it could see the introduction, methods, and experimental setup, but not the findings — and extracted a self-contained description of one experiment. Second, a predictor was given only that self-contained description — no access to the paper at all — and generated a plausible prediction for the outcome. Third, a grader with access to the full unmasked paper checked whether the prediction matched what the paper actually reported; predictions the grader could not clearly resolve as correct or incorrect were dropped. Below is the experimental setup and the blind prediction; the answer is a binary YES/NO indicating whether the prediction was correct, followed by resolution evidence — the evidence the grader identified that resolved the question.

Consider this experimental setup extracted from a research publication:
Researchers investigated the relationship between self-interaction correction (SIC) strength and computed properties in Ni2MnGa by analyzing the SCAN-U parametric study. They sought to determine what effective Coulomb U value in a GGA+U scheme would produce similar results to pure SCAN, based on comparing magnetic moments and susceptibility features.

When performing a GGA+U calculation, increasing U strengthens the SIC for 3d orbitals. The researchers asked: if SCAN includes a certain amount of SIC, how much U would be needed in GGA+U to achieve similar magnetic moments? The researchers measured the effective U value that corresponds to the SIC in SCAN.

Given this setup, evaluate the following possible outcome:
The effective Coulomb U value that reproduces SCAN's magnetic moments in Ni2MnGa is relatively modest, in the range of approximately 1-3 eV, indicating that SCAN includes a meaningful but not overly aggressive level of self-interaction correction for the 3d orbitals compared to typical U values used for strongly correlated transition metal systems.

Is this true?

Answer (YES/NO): YES